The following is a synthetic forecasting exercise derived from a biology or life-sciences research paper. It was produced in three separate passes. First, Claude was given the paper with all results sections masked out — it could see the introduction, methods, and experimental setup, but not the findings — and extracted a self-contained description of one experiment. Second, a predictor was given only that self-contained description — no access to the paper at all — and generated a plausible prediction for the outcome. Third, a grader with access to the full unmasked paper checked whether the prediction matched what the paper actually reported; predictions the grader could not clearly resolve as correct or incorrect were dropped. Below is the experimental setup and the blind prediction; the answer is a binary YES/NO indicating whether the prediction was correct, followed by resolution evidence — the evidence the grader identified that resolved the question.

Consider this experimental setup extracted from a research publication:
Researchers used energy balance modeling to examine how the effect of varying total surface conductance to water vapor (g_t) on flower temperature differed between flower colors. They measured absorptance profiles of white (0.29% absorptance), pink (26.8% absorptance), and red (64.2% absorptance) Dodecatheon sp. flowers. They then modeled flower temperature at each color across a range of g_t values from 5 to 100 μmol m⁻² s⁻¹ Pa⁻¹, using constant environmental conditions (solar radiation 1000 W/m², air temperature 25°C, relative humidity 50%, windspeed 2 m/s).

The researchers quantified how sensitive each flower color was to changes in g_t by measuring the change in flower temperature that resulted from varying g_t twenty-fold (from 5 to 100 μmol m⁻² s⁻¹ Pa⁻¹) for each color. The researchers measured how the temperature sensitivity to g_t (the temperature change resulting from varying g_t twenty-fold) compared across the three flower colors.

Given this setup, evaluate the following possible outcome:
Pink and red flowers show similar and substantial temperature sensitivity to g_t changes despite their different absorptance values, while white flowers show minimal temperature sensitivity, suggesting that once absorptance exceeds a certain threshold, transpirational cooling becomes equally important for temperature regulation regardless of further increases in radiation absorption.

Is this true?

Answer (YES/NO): NO